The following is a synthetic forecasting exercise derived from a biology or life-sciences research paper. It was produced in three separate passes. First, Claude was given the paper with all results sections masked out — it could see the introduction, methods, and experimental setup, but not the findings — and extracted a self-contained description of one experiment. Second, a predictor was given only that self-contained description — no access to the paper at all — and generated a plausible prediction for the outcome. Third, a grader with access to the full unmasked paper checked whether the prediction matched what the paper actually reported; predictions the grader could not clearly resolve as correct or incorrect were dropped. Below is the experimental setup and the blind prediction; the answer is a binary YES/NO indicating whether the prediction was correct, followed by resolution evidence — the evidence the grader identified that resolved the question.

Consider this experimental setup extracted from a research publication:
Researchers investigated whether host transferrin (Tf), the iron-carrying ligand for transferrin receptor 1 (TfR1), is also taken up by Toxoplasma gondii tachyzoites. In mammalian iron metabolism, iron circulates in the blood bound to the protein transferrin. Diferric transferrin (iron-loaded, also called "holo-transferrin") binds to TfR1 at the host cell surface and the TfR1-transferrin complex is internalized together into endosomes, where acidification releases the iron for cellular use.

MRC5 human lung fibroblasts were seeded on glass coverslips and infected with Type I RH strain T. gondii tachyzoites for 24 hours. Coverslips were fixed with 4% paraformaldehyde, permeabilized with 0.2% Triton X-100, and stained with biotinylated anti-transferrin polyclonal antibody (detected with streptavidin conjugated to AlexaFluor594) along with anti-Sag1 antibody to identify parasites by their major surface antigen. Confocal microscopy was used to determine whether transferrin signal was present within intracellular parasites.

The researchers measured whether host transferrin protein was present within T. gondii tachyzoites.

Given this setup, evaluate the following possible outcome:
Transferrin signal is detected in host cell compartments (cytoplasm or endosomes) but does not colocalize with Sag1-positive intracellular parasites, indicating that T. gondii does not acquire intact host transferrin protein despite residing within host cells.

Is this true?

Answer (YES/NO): NO